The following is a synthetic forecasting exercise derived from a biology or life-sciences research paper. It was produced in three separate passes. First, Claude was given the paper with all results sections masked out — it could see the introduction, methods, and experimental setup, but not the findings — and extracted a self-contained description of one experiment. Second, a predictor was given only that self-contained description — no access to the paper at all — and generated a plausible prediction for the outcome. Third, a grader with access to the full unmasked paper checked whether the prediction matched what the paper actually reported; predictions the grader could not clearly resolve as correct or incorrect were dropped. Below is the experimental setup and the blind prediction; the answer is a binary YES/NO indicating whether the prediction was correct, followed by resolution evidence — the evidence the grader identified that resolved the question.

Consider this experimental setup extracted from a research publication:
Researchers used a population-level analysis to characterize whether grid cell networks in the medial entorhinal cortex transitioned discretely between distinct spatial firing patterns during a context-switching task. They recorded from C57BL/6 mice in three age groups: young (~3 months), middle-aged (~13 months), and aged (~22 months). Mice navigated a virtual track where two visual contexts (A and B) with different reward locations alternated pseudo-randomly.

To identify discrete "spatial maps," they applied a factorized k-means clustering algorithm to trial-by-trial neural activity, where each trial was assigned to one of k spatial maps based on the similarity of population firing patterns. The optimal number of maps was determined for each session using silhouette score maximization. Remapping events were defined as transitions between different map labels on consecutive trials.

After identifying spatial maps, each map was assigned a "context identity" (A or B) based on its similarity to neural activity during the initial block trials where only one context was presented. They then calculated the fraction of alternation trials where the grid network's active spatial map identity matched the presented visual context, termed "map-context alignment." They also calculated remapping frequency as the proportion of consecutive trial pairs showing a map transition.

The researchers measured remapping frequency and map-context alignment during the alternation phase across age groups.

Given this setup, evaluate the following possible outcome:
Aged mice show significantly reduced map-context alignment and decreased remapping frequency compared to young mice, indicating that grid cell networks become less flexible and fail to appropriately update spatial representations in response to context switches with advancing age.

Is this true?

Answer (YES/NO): NO